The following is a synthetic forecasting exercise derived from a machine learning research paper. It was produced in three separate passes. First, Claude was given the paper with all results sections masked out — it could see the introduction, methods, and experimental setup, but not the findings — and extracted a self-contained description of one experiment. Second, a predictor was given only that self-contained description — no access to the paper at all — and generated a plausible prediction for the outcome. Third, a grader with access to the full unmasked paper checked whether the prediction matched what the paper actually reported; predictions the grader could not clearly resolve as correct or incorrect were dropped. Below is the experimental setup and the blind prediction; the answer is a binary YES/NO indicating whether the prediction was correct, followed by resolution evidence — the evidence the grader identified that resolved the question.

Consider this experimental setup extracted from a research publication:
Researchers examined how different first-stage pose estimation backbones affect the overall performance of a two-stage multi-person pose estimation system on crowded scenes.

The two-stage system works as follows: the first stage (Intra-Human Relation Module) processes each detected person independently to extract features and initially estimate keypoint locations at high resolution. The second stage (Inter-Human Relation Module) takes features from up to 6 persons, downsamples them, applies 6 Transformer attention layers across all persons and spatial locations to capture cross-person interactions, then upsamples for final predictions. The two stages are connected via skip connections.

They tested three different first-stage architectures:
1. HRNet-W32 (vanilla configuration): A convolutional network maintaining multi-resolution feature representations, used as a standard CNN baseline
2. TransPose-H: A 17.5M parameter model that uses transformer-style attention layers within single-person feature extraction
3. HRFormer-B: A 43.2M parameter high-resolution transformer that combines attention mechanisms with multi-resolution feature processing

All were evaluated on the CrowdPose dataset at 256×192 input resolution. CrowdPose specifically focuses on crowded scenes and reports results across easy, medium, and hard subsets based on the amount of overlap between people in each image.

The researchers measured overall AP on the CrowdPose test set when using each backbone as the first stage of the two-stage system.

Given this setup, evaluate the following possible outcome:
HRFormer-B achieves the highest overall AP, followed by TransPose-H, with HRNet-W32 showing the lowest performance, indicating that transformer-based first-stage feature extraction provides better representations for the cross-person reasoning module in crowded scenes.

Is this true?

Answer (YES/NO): YES